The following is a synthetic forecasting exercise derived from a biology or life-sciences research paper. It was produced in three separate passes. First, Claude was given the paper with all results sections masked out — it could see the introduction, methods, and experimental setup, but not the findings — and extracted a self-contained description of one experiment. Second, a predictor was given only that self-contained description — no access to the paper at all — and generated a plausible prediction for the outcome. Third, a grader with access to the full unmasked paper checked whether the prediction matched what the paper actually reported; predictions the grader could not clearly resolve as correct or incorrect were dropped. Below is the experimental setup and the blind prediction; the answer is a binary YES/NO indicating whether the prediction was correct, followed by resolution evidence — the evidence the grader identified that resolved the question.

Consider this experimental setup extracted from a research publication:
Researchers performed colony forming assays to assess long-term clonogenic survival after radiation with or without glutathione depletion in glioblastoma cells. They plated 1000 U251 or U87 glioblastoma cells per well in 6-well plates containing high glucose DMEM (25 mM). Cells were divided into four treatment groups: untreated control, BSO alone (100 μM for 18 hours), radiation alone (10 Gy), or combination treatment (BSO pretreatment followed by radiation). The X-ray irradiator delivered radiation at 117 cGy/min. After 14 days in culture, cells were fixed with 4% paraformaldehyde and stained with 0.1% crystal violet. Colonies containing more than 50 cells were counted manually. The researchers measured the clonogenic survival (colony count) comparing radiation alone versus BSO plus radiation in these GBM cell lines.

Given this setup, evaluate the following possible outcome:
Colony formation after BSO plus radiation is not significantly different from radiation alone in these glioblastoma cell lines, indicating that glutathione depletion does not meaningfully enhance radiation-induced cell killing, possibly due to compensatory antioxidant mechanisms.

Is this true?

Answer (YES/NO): NO